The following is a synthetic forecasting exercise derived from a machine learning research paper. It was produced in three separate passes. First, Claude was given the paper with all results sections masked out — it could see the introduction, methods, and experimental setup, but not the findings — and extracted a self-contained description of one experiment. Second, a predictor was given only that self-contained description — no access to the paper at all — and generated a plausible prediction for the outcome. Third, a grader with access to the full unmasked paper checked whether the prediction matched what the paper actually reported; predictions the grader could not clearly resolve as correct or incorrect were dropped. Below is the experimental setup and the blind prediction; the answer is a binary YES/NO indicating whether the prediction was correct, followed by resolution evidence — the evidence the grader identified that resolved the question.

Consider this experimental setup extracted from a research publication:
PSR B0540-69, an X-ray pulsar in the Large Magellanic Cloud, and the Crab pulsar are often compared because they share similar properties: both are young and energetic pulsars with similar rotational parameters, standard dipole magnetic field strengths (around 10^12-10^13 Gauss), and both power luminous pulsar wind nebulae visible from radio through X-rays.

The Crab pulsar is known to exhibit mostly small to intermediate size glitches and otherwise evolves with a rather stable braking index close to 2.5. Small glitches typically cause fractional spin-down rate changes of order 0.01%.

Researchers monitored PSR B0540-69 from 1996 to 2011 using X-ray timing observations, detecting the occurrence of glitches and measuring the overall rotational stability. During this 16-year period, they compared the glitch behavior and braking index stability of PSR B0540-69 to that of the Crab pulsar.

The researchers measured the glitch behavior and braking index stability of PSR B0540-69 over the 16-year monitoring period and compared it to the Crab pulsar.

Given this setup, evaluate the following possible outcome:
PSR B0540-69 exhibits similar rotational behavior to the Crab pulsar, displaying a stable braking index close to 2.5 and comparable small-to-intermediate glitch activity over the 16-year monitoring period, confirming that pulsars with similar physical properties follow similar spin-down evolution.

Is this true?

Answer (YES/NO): NO